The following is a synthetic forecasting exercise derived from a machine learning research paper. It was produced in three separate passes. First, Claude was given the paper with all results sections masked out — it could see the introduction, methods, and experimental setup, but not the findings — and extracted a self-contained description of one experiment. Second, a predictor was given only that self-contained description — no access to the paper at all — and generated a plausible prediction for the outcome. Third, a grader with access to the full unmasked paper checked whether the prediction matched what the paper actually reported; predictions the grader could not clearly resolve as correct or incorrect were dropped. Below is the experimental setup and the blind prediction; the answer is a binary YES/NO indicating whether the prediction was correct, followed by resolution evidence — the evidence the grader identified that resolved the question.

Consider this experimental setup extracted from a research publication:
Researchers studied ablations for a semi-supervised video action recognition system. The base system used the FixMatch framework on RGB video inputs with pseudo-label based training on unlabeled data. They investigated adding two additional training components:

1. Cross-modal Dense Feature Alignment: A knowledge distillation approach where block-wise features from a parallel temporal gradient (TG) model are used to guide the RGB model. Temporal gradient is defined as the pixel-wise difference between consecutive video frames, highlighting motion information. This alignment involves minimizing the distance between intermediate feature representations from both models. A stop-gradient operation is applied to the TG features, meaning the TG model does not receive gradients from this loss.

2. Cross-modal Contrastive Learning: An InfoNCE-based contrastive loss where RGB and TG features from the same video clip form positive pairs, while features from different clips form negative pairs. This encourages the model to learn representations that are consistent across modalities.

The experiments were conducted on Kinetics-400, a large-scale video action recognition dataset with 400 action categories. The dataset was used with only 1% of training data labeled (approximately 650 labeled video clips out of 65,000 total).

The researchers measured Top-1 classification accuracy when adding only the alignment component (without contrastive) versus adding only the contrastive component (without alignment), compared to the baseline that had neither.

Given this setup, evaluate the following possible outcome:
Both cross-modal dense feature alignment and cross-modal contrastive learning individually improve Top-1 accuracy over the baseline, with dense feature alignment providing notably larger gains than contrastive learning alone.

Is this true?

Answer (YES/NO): NO